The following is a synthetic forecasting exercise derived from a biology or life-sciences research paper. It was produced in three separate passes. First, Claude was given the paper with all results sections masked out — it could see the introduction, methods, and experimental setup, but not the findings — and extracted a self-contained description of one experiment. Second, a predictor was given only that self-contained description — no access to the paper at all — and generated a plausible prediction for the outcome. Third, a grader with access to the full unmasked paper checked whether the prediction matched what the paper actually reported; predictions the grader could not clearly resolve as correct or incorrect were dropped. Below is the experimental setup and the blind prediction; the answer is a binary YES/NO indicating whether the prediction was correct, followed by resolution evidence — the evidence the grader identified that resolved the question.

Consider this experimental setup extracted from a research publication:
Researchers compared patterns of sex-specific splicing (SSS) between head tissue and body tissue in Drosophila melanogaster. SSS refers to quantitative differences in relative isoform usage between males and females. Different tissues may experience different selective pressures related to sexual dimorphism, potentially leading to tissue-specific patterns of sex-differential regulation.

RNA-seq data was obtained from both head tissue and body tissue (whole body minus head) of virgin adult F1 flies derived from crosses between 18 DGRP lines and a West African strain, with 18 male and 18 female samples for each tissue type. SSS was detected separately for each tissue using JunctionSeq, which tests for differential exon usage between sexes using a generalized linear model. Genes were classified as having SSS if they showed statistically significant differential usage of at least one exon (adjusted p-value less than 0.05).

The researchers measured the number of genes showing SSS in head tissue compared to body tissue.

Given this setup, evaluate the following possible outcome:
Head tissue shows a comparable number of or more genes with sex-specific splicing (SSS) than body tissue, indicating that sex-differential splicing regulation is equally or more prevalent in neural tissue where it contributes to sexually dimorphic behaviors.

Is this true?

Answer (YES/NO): NO